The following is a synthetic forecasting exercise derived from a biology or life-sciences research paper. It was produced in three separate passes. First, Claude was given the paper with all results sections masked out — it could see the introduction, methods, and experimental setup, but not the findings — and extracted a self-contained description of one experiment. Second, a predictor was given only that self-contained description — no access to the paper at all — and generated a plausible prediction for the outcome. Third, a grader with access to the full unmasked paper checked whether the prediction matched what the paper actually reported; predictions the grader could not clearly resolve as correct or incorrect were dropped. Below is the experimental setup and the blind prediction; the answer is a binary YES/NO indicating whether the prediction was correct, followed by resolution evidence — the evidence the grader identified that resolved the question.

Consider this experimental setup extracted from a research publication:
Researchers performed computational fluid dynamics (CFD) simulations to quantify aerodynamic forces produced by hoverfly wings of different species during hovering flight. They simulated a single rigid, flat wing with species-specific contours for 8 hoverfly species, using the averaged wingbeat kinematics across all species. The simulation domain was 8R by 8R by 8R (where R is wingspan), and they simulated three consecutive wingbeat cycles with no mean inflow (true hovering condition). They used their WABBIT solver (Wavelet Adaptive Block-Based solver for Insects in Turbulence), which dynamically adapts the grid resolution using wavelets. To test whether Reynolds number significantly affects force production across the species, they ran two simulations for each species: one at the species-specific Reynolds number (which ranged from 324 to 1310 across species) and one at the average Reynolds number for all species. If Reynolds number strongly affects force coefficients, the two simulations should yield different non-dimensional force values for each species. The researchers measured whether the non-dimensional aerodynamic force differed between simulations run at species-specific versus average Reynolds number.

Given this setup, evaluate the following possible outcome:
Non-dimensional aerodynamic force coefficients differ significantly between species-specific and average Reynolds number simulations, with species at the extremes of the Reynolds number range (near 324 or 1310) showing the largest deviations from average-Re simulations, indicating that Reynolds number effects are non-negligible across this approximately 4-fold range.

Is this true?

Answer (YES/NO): NO